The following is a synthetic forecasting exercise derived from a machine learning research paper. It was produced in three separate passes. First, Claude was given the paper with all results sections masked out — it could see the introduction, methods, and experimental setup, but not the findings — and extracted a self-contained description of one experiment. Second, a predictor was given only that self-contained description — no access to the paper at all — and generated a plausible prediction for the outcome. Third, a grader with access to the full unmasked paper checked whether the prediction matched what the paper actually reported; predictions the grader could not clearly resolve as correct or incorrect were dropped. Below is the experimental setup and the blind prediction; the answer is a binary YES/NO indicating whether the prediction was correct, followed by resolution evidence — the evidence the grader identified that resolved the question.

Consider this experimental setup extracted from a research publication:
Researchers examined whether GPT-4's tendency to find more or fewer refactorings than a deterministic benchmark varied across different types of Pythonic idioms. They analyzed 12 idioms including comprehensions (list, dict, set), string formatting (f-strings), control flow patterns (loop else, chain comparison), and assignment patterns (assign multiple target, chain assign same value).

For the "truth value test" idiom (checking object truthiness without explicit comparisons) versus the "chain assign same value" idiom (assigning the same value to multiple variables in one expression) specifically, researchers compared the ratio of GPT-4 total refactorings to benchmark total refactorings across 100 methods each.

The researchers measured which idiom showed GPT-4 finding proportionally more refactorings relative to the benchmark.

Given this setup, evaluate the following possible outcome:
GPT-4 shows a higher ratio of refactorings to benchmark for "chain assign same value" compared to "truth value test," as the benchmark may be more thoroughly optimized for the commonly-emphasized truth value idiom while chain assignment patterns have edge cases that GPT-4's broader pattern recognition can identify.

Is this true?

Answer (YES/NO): NO